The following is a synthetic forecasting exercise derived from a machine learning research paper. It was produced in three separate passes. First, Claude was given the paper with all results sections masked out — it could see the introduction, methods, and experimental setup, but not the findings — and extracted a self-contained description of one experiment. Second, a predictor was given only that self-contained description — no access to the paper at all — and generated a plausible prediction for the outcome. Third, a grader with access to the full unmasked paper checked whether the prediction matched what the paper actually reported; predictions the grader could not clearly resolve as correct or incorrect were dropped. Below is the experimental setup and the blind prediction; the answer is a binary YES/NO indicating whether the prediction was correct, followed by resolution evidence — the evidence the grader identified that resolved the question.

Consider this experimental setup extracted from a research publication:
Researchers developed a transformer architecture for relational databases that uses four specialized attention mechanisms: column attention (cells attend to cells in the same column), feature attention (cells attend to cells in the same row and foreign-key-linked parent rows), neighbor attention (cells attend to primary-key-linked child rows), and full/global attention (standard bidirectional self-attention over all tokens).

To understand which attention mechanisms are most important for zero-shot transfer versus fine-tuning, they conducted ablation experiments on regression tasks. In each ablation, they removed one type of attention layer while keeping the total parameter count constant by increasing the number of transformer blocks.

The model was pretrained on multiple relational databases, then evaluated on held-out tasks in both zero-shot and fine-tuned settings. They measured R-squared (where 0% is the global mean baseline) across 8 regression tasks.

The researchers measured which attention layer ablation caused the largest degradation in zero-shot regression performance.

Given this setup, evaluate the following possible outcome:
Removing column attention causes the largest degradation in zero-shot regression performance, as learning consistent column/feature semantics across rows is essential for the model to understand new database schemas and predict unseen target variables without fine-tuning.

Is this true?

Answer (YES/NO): YES